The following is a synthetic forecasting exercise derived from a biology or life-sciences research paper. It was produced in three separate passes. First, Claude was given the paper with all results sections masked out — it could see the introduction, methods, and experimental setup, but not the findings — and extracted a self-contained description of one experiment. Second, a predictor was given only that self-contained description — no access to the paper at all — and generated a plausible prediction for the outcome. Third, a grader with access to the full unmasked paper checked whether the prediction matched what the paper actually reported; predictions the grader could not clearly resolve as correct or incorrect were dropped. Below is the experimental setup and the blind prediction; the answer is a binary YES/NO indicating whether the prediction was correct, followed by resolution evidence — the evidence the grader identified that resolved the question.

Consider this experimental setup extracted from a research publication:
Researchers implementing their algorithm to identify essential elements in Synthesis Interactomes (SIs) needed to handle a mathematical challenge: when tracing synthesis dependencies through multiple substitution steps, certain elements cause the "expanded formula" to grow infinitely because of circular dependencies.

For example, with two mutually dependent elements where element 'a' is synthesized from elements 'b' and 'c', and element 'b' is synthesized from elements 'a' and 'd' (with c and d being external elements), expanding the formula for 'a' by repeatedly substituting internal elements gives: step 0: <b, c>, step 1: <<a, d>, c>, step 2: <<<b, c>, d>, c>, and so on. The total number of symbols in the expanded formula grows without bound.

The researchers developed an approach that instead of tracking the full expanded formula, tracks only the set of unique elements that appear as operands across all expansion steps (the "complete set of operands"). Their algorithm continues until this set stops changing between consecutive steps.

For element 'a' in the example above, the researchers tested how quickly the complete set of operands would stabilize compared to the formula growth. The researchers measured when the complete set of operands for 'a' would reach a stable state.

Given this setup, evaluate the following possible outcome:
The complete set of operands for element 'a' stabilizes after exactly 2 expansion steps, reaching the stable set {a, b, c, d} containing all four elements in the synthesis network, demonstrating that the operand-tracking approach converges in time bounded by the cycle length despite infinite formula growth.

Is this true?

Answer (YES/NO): NO